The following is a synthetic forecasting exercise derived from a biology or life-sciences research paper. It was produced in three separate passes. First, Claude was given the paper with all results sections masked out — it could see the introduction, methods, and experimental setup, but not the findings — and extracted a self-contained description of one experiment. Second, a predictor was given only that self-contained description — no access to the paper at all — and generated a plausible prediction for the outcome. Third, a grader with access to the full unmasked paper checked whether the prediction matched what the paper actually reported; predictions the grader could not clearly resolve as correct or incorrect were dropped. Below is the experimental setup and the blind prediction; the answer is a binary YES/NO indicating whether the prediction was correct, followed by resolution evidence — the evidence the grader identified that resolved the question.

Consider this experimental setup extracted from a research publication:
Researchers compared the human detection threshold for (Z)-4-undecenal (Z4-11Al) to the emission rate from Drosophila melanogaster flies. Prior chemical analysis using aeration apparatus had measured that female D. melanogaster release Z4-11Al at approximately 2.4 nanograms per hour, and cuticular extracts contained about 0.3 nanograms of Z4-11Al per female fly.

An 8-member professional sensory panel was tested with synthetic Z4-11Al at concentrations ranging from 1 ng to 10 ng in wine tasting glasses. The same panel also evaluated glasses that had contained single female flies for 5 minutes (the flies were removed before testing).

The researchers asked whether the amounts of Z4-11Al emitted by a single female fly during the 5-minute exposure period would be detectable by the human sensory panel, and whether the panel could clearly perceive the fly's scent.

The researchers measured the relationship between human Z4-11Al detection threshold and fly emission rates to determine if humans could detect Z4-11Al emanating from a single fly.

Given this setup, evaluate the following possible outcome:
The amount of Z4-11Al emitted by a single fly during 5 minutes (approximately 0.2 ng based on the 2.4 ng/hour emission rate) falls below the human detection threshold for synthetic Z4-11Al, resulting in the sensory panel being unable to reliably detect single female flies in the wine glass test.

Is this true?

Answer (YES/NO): NO